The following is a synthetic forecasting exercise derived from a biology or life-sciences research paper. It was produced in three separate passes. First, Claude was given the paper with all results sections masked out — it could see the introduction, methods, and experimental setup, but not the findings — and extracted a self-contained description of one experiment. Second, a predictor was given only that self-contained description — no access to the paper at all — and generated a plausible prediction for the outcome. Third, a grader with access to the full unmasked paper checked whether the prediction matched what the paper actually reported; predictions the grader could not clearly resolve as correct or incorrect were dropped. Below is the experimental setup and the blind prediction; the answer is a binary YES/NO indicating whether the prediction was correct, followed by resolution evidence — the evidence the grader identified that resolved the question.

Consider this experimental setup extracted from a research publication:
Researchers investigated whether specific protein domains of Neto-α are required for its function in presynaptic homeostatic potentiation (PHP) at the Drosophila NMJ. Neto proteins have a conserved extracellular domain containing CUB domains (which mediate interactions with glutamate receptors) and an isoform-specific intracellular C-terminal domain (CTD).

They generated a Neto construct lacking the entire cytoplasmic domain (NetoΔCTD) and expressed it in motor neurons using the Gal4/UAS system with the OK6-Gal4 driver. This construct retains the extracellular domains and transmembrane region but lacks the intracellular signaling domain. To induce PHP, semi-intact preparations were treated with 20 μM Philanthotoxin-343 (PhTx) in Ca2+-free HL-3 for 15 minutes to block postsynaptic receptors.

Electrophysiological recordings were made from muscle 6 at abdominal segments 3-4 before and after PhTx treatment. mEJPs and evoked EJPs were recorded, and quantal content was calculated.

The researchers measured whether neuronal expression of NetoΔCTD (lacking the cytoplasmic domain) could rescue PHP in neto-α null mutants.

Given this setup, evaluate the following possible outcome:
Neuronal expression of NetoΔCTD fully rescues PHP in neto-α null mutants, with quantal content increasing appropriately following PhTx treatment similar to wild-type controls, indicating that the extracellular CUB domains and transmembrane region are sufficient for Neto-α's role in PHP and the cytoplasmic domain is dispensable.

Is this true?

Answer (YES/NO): NO